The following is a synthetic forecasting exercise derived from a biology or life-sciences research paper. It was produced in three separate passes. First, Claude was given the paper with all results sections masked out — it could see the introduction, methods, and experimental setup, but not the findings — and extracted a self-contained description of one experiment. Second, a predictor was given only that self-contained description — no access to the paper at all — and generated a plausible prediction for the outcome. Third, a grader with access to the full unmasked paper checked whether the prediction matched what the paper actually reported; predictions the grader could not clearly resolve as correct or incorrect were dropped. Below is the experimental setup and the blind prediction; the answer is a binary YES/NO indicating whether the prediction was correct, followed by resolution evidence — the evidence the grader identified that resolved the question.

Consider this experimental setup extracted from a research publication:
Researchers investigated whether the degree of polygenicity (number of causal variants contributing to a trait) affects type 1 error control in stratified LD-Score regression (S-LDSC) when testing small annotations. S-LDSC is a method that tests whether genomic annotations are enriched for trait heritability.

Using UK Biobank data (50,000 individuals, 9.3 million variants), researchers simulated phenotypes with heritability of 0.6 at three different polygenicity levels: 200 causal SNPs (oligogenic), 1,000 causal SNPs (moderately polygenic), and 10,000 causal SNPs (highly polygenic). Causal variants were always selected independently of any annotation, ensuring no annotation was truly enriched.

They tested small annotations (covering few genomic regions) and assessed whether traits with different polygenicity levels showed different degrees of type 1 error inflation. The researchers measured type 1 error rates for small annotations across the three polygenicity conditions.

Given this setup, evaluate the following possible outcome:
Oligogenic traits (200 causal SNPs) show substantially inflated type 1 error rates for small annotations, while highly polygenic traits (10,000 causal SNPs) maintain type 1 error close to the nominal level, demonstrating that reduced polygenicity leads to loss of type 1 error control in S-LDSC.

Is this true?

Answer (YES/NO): NO